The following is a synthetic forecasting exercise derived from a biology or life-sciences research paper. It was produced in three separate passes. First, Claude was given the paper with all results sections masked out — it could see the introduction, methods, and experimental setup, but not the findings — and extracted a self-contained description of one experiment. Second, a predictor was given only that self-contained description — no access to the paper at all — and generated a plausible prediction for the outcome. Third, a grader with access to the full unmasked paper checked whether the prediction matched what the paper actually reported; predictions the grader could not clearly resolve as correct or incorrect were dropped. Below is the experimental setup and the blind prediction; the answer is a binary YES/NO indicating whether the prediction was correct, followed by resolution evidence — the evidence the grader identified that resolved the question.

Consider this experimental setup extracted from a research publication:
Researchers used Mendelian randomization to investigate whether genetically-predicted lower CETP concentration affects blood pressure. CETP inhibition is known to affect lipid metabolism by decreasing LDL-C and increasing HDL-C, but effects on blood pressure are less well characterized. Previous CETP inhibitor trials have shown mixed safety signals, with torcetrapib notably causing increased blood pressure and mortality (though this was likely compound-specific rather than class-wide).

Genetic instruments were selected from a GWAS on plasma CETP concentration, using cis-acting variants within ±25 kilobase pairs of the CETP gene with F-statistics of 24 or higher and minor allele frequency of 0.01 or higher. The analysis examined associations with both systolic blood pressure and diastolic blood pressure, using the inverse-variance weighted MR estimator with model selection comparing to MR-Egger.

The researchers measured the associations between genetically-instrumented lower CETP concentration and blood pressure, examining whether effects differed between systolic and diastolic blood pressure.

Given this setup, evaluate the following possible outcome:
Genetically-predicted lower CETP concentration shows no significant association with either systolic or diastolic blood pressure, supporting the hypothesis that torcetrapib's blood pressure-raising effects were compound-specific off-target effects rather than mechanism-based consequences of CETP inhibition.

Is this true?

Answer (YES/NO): NO